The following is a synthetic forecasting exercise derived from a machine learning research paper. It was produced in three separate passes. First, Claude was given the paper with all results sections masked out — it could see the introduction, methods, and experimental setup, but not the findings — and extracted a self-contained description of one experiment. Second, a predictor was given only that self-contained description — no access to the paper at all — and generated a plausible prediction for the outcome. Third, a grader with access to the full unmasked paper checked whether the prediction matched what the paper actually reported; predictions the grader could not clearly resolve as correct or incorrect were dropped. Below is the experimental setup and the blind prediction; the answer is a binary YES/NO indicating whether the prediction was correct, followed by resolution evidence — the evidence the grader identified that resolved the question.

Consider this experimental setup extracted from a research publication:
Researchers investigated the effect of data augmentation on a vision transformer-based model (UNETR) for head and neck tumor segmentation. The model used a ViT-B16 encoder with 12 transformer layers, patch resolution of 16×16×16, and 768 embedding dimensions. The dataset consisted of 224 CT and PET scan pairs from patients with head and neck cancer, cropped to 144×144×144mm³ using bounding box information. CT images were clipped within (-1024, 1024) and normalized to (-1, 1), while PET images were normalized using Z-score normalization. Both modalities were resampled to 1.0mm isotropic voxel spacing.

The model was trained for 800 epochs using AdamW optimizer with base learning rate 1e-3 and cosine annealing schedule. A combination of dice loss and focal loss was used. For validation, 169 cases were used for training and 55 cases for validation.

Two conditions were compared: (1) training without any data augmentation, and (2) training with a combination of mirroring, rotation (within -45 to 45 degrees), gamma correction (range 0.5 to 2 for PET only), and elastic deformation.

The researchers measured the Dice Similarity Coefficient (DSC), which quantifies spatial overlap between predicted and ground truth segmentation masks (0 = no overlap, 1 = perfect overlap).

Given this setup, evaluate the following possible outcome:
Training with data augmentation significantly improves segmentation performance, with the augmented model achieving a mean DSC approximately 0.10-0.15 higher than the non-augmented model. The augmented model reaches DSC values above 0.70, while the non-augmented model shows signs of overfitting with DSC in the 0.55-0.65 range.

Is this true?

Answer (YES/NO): NO